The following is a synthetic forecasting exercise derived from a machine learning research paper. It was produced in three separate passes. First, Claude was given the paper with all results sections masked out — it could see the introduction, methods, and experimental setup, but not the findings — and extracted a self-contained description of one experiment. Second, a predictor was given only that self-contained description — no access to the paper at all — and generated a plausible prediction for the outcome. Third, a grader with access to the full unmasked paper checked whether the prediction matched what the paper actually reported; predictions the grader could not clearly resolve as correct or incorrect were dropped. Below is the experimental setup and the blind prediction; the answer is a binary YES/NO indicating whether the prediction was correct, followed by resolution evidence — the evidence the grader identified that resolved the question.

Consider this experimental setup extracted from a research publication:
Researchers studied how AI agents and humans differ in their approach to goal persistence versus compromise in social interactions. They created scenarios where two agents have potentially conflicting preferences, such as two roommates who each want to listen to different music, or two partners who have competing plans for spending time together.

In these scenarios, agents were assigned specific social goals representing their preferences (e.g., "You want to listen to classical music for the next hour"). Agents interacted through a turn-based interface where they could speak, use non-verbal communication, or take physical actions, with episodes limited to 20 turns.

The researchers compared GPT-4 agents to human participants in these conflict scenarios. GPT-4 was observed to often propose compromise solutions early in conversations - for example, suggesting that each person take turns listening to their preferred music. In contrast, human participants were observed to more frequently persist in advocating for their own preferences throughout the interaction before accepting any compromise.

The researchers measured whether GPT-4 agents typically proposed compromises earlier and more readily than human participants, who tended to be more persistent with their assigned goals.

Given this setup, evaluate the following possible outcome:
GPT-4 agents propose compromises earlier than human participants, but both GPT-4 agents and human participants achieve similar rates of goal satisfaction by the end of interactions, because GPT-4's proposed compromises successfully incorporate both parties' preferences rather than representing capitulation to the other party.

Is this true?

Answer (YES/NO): NO